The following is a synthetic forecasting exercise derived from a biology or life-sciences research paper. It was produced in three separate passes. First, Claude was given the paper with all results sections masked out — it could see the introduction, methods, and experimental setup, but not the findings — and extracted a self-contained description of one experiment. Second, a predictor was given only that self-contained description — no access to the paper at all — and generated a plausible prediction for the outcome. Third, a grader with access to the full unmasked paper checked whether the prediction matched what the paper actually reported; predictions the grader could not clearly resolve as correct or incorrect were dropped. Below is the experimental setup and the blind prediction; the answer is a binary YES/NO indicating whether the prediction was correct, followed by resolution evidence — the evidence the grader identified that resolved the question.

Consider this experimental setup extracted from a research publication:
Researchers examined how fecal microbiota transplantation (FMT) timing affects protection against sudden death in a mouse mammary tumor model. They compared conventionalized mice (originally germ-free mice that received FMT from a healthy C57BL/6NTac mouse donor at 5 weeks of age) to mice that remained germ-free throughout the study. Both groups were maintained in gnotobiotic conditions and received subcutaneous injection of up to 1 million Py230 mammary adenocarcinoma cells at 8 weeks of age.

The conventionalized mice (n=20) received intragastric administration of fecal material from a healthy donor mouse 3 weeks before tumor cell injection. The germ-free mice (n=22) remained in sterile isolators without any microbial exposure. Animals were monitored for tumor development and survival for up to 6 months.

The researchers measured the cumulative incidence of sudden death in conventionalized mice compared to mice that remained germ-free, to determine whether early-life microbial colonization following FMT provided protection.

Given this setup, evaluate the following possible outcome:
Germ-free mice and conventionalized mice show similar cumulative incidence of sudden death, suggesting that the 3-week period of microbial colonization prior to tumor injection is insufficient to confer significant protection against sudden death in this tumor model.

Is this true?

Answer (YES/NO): NO